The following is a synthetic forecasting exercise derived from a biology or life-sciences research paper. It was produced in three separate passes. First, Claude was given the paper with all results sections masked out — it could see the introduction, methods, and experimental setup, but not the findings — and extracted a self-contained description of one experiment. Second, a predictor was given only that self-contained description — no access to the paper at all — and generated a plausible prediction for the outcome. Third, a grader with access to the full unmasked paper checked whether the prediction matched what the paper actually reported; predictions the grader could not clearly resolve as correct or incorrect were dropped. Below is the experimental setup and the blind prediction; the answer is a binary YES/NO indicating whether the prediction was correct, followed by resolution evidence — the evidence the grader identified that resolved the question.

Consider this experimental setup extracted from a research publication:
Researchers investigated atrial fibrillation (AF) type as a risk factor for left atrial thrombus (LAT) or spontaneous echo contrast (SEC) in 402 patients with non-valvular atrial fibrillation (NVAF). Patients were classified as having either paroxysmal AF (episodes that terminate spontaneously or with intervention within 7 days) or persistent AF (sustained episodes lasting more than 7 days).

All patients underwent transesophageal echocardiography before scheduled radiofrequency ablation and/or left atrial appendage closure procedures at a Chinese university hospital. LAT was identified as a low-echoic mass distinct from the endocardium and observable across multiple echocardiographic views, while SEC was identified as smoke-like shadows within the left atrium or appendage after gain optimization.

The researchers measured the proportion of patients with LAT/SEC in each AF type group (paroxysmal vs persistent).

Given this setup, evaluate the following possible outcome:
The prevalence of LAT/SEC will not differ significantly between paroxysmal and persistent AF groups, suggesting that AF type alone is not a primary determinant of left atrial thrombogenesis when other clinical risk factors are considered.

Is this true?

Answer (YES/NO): NO